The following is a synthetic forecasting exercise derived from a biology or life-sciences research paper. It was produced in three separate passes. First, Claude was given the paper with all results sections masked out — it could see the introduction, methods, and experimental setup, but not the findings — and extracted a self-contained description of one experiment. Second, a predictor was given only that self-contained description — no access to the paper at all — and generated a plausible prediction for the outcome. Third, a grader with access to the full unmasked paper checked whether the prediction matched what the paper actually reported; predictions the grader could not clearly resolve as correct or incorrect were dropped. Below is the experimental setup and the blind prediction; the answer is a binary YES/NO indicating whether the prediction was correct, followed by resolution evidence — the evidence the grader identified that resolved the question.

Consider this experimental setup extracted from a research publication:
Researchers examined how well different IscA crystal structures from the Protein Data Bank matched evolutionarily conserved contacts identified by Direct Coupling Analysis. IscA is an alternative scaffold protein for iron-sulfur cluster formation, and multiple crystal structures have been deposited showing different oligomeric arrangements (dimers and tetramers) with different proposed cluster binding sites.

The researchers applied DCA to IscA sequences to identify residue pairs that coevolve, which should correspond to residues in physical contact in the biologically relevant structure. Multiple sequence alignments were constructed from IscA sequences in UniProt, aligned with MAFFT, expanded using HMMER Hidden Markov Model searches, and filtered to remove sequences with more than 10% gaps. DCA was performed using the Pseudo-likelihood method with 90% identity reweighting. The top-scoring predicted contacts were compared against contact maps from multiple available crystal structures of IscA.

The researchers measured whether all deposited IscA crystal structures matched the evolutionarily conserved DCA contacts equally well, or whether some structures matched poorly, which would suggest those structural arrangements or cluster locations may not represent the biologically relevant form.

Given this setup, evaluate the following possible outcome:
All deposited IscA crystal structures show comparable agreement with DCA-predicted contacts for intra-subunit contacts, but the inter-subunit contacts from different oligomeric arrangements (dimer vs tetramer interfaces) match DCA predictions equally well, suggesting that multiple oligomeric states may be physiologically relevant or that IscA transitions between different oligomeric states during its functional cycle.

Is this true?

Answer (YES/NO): NO